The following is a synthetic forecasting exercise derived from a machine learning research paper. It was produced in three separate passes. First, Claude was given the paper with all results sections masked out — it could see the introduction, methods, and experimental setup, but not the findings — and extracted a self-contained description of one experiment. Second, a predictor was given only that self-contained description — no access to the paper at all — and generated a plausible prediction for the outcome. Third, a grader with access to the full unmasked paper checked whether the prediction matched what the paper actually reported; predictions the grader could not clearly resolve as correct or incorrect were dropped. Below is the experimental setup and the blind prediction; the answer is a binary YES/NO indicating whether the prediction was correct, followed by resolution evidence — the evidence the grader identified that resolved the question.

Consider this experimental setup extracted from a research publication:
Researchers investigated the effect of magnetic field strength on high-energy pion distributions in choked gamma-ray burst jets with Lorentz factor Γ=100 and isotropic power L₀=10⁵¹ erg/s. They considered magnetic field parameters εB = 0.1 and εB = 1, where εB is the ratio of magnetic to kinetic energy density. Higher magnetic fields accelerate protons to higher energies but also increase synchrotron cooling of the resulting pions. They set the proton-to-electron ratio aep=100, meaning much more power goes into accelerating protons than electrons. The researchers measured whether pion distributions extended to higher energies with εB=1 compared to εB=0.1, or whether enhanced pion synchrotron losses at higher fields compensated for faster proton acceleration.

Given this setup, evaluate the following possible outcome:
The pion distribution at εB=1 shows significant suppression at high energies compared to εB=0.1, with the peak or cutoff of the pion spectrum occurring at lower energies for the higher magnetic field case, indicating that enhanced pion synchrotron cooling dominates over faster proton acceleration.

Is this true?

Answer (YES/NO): NO